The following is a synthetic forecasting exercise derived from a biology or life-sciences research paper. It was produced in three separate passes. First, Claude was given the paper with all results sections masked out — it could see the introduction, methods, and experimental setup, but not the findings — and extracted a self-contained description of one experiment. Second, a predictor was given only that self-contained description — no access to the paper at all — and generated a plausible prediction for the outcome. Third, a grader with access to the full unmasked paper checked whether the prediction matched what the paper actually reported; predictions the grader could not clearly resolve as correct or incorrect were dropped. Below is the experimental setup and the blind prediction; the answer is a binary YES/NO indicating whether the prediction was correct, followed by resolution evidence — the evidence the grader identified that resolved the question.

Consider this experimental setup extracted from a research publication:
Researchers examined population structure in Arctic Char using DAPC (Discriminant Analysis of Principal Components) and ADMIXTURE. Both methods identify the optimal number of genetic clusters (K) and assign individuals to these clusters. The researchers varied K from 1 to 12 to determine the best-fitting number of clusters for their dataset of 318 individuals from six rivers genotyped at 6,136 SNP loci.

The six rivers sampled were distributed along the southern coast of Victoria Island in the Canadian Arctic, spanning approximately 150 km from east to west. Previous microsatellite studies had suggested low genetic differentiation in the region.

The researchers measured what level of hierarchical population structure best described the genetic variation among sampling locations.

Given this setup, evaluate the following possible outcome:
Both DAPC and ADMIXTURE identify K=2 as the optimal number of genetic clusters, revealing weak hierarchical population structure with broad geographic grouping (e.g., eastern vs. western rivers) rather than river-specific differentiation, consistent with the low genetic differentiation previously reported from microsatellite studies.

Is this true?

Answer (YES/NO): NO